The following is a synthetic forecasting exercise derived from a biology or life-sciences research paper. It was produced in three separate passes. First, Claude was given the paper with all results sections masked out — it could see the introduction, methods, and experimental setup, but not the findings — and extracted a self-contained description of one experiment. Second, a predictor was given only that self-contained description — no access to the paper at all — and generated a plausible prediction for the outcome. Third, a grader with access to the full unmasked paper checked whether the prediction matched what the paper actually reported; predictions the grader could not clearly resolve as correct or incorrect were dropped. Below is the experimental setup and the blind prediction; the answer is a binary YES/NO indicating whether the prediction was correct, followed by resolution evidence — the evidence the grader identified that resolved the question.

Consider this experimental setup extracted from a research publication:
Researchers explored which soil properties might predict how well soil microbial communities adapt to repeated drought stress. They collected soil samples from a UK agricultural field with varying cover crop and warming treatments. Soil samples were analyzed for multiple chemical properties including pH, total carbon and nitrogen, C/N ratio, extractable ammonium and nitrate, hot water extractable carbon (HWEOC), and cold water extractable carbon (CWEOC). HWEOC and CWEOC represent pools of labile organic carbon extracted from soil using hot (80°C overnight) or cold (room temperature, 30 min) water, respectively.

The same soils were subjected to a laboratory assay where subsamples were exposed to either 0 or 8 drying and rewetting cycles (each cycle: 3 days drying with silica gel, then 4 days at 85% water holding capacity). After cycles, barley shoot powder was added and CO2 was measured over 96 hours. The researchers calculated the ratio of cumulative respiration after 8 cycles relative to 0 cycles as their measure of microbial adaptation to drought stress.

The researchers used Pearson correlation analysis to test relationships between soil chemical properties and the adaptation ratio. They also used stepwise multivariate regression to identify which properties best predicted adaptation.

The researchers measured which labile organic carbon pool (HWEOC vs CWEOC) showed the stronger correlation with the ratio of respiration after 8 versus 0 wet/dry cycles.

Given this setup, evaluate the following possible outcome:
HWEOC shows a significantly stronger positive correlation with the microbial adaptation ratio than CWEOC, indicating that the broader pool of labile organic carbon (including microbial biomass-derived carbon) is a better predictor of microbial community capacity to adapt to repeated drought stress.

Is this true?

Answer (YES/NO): NO